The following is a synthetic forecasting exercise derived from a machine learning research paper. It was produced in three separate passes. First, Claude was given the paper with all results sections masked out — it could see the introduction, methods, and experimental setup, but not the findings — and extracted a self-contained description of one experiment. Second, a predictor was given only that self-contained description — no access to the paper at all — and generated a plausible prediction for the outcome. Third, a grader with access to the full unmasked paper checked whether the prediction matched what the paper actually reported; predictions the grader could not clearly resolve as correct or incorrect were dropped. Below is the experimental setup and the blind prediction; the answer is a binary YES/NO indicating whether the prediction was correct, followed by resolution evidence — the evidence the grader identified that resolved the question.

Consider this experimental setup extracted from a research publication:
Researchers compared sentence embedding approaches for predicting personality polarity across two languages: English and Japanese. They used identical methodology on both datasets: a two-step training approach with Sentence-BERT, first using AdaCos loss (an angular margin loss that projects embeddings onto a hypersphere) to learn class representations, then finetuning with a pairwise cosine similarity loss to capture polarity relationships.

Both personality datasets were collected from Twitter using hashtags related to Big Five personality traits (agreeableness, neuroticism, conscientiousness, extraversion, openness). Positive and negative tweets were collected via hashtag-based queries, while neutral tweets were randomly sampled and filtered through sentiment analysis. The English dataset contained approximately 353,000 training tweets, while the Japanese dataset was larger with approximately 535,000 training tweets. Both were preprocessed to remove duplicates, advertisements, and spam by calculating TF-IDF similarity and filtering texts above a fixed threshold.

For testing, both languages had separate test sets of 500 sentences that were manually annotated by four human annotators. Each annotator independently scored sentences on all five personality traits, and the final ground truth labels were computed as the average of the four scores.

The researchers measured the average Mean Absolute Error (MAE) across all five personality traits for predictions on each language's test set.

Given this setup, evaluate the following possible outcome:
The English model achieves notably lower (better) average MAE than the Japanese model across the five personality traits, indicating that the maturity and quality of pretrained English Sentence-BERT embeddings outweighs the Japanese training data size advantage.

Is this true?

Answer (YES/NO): NO